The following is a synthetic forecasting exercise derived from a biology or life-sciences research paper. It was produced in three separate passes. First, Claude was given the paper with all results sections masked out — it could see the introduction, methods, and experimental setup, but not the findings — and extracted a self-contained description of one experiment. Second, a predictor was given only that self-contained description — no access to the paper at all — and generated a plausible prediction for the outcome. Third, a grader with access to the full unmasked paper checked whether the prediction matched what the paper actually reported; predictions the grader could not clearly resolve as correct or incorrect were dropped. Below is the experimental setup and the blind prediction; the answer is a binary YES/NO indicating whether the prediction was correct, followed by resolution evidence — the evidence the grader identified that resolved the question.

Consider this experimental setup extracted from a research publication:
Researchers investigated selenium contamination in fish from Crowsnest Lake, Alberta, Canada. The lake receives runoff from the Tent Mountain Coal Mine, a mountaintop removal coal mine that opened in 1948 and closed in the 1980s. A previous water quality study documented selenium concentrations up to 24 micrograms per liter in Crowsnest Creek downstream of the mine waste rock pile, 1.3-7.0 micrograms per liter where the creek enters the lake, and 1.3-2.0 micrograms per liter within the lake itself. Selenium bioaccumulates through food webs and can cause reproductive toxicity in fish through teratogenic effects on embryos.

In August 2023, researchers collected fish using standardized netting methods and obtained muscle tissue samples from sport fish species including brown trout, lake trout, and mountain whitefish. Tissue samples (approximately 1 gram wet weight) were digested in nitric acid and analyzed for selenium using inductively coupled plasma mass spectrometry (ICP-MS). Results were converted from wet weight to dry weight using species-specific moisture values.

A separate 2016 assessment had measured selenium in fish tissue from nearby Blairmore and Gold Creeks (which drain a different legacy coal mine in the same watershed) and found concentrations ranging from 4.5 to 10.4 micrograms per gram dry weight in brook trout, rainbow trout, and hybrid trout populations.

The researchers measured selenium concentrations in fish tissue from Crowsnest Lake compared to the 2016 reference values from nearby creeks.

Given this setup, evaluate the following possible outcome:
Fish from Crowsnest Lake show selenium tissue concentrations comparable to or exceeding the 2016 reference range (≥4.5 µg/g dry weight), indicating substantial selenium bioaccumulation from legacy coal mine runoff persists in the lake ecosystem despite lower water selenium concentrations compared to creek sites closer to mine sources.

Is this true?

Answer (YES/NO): YES